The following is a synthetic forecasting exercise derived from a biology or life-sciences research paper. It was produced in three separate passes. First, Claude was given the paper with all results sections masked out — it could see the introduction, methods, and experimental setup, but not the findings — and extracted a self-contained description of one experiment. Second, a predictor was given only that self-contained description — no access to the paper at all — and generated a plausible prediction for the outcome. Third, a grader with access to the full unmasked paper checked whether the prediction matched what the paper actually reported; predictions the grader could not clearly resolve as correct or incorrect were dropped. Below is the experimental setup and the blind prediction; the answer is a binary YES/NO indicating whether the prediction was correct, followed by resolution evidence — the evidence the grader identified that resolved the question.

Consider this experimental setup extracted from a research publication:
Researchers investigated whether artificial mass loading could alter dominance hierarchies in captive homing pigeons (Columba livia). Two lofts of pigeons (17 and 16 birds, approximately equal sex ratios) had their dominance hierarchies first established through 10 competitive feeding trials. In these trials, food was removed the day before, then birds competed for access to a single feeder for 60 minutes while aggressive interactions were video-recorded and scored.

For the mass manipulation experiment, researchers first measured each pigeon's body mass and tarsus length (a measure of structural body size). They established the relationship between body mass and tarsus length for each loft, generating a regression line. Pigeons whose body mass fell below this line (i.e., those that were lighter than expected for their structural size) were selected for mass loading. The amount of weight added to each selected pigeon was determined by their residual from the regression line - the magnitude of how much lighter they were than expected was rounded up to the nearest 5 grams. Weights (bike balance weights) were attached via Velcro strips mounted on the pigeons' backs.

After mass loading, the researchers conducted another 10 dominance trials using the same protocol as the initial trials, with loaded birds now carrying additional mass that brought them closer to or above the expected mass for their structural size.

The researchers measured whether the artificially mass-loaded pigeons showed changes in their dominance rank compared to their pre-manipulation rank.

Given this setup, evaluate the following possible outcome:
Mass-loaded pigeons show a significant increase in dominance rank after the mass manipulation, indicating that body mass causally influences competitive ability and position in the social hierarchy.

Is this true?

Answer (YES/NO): NO